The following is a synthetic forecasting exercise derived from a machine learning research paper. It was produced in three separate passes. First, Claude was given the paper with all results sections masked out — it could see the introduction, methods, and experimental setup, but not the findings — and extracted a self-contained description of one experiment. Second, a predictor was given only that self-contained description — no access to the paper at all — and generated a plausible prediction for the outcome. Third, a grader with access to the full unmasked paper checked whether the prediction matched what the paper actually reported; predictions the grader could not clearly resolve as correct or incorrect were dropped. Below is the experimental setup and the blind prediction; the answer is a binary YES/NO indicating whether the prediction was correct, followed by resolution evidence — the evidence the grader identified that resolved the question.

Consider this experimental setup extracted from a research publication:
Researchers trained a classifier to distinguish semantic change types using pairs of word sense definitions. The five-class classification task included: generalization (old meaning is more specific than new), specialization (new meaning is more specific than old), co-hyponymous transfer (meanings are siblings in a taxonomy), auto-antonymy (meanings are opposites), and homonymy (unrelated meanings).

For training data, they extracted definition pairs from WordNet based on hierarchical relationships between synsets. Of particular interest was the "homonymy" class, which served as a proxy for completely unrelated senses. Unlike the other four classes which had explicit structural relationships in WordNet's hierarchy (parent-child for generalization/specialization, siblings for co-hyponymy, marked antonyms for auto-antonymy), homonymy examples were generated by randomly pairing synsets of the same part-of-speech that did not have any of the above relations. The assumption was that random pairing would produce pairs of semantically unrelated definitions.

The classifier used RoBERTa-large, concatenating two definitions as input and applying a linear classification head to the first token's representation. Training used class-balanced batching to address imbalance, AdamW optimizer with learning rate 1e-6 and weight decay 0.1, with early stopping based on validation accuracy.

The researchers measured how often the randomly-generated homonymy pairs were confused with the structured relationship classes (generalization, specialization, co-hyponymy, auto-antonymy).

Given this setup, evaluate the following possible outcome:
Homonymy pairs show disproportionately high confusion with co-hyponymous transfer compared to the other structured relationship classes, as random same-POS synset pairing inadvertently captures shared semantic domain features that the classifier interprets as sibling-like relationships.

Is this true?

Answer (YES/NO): NO